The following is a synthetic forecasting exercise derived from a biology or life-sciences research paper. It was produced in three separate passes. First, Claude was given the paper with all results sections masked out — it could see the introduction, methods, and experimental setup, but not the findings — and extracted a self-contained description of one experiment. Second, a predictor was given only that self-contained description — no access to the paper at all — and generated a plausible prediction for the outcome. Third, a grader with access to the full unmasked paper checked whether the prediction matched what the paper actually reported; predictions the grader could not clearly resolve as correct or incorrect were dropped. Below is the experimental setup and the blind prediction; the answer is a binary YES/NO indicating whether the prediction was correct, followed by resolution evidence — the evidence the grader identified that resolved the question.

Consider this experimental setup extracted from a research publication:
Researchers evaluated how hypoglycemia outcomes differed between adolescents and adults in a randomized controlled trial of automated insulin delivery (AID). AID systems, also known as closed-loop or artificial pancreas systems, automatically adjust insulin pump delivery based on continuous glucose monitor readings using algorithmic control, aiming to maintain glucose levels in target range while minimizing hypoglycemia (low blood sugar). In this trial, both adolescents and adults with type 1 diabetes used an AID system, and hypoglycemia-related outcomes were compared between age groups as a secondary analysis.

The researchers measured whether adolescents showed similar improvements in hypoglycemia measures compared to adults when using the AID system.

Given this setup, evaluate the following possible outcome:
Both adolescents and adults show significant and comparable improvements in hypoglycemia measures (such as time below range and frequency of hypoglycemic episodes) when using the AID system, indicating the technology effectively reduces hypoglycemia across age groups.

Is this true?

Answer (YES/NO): NO